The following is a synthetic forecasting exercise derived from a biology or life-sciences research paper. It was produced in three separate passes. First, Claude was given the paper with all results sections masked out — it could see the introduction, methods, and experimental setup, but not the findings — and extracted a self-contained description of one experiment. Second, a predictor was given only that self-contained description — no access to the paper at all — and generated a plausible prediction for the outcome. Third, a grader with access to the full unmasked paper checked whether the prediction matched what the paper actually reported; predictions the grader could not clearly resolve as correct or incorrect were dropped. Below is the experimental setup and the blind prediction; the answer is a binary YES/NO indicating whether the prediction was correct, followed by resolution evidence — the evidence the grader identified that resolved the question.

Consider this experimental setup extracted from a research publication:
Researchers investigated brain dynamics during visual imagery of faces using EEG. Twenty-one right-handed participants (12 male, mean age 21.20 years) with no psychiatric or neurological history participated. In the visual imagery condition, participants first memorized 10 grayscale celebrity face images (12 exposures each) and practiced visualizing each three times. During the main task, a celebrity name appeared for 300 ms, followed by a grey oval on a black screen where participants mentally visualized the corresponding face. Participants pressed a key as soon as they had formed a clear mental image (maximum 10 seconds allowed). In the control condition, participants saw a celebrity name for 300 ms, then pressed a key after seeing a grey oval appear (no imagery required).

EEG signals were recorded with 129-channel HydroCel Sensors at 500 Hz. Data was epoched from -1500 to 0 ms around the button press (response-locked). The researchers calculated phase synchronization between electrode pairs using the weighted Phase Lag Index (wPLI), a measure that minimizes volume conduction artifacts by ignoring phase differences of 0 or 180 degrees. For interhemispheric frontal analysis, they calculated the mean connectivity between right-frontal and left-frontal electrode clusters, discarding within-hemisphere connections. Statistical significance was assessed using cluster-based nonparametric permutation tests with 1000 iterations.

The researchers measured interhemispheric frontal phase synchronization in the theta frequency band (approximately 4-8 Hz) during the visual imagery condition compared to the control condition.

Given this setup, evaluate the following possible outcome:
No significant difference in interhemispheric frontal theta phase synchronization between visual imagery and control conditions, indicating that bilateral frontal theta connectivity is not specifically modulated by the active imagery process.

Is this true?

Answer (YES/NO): NO